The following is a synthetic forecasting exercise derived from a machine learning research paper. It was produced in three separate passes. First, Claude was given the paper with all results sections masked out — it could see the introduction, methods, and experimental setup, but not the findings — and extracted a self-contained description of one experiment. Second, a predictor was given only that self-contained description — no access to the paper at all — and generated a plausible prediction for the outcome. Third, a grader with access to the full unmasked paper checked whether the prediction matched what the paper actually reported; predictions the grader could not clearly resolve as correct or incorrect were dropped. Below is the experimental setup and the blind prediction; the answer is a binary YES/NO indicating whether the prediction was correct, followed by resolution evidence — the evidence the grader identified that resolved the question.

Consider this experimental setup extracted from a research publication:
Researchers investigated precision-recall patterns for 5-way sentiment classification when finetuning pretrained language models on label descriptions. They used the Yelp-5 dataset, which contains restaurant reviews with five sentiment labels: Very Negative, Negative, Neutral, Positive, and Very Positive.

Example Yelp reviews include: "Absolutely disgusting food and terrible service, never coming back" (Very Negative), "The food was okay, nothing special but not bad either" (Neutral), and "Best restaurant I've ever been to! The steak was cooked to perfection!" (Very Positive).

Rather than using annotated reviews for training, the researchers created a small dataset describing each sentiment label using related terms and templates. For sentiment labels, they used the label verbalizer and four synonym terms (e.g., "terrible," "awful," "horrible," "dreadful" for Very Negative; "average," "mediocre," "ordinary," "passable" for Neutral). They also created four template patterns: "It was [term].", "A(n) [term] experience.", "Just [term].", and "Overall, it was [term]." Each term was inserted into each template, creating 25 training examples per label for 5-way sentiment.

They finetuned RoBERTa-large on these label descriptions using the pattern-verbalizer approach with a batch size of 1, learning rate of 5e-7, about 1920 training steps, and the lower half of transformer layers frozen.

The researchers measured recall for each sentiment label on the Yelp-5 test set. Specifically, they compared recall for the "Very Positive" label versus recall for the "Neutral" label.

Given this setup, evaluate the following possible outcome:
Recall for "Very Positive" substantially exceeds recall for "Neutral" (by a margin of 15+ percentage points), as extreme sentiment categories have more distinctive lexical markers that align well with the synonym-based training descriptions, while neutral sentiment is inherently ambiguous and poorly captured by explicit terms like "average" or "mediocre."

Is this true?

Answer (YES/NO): YES